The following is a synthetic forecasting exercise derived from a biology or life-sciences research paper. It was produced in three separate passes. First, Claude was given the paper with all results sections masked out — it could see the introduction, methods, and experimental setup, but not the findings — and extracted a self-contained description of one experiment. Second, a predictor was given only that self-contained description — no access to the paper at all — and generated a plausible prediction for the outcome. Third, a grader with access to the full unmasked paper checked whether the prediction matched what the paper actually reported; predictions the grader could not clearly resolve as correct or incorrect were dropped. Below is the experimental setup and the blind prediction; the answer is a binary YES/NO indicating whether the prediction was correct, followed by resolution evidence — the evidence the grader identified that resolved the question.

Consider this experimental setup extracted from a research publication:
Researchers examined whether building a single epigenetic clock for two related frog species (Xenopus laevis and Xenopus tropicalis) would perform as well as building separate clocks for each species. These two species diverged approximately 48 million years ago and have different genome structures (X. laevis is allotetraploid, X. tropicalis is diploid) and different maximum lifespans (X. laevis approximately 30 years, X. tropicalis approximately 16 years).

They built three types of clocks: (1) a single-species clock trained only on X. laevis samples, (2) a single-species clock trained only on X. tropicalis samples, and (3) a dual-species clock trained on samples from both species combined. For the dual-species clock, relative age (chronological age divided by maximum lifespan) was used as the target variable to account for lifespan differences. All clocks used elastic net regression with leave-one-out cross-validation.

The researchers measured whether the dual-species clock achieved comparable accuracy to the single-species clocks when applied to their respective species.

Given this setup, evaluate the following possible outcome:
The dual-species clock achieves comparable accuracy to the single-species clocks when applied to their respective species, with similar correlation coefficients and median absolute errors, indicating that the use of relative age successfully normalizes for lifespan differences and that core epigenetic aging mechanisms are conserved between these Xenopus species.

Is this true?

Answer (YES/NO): NO